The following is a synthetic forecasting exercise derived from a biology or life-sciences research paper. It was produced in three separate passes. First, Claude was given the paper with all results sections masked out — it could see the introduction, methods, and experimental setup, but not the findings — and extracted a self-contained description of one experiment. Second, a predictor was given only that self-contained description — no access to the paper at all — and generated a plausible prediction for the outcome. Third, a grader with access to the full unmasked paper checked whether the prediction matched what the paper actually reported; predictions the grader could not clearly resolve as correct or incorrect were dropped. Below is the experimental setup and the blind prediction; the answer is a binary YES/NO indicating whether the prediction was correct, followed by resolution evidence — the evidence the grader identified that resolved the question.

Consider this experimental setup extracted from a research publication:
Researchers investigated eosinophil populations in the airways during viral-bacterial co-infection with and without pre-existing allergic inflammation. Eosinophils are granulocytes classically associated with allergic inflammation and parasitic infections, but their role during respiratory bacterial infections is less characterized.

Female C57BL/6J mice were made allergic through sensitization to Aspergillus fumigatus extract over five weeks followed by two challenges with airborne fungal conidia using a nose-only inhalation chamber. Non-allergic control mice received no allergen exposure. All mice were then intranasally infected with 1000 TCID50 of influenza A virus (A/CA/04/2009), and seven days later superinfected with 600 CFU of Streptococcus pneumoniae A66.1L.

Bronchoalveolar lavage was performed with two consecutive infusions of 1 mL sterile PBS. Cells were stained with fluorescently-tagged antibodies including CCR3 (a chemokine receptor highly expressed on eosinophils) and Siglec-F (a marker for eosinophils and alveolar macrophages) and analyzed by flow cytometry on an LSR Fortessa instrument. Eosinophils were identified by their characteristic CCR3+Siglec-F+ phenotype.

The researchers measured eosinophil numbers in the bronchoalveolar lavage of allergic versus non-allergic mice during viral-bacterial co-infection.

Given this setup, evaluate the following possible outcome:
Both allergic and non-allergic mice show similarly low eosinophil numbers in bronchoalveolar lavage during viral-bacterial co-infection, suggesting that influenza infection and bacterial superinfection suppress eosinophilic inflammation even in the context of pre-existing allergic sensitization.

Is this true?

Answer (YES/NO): NO